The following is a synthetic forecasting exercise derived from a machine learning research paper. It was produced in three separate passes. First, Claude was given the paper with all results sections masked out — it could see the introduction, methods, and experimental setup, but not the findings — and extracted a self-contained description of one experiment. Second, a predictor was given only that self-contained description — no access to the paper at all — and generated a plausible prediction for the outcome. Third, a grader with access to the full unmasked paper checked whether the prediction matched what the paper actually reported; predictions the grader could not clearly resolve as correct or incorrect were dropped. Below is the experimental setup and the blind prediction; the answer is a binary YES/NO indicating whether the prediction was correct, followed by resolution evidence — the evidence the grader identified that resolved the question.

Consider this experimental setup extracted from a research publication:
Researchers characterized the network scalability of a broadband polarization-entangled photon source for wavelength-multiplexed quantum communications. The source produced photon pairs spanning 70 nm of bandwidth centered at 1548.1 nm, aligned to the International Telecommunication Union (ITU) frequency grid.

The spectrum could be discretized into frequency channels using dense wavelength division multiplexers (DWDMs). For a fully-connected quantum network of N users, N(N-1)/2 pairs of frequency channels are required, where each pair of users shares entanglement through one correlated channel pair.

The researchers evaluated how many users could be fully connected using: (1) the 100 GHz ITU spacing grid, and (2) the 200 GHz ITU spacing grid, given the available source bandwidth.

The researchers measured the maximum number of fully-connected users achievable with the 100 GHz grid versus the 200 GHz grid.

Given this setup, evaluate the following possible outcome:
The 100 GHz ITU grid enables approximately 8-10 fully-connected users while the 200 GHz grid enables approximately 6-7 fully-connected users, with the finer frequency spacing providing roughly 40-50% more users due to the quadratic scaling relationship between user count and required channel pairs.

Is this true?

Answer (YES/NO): NO